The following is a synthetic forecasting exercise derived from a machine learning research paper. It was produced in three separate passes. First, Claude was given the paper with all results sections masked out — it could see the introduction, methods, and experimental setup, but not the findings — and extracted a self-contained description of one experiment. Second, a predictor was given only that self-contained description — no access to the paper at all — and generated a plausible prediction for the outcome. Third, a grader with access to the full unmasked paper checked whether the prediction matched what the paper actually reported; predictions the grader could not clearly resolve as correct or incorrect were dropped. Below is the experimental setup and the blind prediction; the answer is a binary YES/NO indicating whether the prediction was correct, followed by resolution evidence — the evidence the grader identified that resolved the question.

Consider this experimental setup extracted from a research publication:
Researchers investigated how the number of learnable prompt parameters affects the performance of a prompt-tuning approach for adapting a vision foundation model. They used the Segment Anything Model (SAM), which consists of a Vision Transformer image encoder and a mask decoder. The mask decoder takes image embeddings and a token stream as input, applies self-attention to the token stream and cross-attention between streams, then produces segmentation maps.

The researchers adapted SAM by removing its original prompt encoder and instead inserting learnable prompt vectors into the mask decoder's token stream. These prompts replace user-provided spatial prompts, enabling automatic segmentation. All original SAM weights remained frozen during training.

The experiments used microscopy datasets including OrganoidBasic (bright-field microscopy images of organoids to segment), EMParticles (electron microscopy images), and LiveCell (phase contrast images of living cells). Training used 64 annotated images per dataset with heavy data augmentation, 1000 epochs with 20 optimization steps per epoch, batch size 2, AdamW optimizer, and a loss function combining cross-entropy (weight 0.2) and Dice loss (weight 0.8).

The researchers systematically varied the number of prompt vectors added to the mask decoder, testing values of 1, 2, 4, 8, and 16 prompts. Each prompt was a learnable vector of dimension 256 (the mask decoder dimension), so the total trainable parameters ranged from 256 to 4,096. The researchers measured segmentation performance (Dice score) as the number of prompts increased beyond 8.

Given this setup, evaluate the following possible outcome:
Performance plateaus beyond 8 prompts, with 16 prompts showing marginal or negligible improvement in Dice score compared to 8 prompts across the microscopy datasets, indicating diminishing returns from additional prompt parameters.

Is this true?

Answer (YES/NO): YES